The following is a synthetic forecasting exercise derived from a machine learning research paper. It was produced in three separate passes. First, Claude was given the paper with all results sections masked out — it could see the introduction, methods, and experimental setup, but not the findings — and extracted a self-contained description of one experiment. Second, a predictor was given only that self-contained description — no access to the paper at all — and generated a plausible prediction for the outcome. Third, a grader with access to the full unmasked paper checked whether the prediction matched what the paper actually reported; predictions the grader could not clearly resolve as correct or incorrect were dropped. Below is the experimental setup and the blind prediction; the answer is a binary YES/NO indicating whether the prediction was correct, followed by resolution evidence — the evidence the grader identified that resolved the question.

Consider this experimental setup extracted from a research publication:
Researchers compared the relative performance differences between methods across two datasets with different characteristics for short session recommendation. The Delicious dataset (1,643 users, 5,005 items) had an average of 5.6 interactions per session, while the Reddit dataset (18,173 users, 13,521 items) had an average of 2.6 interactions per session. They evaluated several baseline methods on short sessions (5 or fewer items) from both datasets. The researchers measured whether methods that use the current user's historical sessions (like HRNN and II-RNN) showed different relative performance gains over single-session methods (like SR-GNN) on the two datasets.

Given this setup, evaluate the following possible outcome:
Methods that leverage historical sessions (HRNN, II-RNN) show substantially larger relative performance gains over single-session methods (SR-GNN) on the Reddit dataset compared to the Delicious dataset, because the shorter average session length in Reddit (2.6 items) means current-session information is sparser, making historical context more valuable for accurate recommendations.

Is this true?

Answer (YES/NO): YES